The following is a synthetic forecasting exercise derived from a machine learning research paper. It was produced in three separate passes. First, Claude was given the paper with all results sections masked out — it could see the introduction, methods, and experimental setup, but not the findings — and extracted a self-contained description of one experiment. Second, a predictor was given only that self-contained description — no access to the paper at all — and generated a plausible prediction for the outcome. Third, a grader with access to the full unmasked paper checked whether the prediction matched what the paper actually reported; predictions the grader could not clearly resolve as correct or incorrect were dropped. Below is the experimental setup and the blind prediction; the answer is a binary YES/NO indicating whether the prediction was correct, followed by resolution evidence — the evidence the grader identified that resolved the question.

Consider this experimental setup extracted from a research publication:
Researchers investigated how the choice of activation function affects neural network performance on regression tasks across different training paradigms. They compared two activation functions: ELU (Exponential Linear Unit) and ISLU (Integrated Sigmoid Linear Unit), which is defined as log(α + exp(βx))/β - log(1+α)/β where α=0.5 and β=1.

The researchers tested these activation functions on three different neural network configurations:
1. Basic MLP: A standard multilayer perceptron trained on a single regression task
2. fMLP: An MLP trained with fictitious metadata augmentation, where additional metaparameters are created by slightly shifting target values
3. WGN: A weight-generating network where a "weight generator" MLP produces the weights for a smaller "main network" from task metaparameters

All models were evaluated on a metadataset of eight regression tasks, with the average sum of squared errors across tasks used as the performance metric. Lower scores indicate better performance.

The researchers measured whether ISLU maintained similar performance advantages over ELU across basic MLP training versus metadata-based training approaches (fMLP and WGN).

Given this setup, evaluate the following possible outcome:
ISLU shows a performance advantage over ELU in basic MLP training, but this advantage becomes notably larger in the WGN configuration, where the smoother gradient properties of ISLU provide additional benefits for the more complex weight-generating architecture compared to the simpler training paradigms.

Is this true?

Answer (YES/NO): NO